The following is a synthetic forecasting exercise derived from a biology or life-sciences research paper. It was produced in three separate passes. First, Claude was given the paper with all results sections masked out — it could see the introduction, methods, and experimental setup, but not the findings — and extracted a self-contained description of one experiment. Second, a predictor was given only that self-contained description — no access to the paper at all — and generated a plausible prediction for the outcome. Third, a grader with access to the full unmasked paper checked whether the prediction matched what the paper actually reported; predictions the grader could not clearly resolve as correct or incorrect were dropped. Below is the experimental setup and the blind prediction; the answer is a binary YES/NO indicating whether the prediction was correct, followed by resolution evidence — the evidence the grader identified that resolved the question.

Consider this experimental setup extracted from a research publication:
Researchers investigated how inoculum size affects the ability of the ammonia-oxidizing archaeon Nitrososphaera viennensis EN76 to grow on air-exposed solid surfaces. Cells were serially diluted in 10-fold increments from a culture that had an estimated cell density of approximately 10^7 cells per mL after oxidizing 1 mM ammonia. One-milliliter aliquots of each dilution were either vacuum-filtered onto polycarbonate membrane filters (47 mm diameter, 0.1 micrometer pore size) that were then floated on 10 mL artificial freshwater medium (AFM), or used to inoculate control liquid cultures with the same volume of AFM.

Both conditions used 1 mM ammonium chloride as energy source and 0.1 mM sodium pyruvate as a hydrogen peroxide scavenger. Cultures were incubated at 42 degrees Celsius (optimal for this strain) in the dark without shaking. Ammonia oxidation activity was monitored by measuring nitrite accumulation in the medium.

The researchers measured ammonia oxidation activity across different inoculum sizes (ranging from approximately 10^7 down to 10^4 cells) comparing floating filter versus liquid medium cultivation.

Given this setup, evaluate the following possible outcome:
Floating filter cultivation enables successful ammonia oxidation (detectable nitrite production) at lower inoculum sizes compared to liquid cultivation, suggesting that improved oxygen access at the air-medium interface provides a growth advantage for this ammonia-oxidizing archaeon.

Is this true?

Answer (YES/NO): NO